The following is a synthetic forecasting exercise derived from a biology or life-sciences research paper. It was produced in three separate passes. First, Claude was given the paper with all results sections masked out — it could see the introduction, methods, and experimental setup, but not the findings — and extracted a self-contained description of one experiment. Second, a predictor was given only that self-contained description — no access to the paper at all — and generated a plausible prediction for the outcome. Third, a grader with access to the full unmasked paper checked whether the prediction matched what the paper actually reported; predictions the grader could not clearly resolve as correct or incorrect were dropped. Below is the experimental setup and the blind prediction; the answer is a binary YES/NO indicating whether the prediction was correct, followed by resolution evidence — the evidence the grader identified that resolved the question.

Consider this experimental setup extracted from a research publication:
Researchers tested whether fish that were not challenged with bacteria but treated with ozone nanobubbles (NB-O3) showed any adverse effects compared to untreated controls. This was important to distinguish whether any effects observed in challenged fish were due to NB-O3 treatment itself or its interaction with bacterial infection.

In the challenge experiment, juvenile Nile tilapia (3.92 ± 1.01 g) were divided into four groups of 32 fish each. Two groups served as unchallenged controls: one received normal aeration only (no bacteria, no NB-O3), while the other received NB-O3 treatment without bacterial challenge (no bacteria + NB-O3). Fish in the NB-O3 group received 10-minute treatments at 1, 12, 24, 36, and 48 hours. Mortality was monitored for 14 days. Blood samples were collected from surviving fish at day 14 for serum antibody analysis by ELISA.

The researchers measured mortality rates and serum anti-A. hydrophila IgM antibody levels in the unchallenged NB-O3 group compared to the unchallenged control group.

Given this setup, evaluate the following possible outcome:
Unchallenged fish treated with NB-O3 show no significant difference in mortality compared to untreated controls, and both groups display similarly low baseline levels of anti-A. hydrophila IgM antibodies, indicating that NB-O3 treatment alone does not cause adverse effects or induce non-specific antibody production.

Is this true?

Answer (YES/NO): YES